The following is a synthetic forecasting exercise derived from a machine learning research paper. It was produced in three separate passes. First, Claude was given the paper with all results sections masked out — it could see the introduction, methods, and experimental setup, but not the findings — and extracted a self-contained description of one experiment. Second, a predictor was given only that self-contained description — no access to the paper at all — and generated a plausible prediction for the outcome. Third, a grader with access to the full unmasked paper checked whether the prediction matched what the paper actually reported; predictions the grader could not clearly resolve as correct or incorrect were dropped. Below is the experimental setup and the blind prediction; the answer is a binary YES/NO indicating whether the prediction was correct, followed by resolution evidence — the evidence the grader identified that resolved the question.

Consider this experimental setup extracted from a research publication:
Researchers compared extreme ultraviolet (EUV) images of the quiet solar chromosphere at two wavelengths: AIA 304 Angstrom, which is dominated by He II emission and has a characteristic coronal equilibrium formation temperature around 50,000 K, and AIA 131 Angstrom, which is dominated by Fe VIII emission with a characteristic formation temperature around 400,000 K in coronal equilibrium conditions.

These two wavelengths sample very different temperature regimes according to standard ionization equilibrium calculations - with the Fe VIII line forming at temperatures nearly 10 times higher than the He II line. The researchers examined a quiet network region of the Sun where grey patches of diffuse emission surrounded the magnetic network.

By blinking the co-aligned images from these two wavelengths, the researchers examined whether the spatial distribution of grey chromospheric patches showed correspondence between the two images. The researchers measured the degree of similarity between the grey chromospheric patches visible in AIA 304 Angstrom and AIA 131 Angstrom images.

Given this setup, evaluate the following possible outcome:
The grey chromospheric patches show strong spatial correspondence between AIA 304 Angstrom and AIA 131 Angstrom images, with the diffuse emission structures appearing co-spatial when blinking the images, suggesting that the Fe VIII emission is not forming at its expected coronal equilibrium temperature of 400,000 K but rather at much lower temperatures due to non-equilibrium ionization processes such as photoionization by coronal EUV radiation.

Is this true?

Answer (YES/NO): NO